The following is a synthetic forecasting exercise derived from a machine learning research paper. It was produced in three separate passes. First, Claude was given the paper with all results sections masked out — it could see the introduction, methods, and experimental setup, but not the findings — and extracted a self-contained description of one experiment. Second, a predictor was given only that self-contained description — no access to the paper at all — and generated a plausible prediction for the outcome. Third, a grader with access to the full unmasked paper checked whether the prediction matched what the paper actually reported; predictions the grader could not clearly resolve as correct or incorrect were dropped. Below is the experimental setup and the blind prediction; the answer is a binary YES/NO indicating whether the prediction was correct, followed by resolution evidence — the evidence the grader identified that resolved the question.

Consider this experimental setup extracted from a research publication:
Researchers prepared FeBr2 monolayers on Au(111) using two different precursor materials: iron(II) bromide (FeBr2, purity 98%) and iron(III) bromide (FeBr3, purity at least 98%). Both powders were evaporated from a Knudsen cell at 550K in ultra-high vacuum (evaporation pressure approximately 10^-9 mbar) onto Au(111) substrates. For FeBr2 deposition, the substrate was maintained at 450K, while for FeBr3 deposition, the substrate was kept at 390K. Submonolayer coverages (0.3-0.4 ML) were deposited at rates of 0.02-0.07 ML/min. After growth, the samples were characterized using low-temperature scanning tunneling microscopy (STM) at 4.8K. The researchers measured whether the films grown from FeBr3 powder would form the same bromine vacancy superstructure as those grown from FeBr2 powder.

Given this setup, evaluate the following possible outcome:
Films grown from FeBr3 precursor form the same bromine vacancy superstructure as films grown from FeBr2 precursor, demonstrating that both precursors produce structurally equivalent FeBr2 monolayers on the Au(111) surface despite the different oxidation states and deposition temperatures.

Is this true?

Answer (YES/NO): YES